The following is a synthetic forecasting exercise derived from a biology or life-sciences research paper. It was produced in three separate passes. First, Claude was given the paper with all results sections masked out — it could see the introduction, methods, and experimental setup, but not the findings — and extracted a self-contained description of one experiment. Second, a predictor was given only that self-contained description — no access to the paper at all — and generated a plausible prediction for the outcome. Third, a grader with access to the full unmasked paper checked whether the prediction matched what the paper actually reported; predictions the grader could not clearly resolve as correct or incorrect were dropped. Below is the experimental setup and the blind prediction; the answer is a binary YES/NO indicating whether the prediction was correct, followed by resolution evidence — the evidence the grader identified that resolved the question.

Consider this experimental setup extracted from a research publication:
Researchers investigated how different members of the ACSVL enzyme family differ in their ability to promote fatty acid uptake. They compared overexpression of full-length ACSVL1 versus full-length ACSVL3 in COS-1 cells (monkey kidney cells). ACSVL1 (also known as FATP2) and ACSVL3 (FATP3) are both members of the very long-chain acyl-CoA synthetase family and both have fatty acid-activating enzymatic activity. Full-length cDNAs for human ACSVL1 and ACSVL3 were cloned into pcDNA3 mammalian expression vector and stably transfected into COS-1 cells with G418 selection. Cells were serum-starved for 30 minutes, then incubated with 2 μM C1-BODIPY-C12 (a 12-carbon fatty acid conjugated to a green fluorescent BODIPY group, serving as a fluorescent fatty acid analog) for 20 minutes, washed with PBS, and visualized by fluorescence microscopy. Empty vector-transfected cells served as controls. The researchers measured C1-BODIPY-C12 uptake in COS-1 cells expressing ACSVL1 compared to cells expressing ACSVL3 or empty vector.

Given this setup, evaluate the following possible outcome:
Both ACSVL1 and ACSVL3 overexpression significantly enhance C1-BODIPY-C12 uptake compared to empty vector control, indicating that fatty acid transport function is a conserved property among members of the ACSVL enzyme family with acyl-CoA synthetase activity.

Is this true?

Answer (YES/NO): NO